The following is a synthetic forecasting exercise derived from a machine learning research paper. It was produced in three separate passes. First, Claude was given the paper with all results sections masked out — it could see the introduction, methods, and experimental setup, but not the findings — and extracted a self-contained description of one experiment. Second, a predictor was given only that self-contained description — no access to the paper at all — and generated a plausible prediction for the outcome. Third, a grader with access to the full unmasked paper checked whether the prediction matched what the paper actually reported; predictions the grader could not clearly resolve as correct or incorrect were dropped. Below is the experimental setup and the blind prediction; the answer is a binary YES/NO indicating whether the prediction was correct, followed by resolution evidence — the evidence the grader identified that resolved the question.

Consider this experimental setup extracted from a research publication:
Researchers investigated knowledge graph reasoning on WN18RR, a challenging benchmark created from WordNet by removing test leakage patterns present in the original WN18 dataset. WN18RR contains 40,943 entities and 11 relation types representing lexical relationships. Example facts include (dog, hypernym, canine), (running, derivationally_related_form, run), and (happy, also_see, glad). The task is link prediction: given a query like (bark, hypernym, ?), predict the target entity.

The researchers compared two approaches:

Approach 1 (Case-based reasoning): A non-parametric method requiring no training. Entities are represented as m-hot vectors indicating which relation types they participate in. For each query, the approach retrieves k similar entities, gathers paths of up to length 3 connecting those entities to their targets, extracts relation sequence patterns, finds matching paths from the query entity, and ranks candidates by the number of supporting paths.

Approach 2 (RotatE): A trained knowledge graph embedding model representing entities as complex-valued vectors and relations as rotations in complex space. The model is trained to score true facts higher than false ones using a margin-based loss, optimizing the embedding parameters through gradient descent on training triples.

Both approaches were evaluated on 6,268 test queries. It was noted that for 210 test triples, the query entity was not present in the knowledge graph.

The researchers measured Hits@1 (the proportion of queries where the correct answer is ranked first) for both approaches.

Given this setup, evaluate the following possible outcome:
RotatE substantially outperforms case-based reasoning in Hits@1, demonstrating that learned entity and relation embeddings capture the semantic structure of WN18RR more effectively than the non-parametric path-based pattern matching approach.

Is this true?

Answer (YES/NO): YES